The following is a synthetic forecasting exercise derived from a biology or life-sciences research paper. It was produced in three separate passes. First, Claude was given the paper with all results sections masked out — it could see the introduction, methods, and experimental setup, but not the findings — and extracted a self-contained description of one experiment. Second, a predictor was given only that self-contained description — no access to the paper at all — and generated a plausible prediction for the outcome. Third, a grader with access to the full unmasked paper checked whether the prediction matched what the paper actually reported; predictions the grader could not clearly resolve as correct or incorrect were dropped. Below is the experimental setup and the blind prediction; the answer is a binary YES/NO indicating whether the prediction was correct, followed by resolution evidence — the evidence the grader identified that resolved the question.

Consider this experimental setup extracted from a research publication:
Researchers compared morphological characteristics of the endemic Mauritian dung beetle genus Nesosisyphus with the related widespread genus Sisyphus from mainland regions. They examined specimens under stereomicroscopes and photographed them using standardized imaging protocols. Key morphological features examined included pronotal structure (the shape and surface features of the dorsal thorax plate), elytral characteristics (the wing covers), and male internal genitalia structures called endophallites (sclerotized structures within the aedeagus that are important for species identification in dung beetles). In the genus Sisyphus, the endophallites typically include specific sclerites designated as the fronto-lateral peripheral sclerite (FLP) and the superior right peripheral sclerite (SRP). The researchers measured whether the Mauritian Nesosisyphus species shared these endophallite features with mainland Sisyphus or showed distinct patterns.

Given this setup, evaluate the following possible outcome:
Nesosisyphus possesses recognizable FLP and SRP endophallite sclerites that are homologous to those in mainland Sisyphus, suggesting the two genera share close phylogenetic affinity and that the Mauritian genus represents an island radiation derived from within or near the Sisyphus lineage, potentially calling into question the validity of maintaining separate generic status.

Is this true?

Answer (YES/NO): NO